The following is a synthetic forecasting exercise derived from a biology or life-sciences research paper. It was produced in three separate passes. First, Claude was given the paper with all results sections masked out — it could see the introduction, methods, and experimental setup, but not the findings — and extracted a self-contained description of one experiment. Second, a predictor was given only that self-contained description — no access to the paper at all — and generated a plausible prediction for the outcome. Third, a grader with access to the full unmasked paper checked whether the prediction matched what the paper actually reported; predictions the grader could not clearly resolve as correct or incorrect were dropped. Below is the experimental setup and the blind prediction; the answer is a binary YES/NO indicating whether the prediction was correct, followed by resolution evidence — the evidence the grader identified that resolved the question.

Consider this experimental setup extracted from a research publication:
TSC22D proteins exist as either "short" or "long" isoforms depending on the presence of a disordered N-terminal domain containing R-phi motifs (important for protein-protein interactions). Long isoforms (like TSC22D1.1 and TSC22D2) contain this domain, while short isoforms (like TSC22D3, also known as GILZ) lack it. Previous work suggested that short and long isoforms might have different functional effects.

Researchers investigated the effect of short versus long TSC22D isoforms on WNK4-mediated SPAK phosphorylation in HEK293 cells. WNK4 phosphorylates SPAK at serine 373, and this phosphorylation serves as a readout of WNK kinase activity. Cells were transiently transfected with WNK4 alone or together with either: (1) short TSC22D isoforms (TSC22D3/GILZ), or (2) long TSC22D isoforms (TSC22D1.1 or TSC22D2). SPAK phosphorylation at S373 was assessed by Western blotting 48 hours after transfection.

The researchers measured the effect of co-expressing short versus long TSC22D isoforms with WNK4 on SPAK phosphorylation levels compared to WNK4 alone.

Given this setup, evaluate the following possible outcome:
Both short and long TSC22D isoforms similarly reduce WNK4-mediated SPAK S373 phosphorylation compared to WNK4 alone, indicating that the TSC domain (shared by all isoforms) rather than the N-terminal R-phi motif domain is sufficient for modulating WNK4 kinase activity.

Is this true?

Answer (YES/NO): NO